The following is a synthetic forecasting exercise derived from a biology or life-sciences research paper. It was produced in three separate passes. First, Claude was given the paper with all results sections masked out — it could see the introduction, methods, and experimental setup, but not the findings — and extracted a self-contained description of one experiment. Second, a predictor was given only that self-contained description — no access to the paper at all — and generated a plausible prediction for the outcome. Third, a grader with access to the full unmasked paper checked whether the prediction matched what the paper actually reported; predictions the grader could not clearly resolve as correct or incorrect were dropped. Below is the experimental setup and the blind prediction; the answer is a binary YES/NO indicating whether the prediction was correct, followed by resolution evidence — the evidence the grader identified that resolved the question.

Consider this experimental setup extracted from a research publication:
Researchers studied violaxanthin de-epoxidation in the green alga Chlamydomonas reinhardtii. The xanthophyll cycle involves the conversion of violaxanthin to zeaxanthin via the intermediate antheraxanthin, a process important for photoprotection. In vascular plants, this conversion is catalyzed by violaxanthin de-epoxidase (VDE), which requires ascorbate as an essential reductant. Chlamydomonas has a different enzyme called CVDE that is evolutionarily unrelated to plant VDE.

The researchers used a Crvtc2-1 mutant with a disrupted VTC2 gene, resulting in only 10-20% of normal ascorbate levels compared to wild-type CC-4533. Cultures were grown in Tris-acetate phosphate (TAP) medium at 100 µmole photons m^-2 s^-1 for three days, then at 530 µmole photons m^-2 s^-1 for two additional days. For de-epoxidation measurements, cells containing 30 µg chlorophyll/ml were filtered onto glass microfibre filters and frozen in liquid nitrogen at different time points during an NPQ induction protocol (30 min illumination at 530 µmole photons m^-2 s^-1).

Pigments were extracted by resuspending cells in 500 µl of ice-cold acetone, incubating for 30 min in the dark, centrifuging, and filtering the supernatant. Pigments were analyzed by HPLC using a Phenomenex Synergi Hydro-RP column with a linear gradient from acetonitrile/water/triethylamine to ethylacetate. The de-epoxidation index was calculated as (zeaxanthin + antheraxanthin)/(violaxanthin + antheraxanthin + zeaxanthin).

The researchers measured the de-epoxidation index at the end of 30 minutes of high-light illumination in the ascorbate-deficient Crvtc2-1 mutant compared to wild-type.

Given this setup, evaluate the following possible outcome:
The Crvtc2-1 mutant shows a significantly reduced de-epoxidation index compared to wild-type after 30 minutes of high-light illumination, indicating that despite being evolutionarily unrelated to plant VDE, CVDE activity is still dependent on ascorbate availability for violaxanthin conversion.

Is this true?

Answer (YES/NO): NO